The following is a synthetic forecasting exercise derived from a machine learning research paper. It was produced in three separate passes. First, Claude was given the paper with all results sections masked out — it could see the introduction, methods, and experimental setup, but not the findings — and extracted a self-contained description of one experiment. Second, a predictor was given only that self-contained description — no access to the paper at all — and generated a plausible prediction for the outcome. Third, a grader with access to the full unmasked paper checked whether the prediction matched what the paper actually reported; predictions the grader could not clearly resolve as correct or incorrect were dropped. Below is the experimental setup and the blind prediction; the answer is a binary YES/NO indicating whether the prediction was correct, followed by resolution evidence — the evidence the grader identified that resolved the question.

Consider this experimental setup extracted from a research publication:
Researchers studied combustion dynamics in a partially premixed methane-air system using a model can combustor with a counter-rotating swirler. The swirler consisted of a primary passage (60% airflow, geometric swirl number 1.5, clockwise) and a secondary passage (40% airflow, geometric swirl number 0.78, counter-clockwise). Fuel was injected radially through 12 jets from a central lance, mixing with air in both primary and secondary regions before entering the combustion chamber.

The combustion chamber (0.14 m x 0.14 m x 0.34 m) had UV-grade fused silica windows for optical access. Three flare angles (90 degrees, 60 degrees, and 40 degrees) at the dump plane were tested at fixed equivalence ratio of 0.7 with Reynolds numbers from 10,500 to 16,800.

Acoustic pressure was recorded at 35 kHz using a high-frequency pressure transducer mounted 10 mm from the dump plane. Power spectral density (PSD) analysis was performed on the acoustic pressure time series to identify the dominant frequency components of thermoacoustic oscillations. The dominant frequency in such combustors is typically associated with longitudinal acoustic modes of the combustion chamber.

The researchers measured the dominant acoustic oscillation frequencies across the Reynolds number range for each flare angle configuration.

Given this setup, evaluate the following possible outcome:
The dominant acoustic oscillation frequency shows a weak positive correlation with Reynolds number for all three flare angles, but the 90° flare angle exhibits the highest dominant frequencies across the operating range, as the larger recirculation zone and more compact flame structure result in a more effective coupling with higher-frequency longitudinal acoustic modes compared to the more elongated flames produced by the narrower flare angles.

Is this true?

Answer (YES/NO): NO